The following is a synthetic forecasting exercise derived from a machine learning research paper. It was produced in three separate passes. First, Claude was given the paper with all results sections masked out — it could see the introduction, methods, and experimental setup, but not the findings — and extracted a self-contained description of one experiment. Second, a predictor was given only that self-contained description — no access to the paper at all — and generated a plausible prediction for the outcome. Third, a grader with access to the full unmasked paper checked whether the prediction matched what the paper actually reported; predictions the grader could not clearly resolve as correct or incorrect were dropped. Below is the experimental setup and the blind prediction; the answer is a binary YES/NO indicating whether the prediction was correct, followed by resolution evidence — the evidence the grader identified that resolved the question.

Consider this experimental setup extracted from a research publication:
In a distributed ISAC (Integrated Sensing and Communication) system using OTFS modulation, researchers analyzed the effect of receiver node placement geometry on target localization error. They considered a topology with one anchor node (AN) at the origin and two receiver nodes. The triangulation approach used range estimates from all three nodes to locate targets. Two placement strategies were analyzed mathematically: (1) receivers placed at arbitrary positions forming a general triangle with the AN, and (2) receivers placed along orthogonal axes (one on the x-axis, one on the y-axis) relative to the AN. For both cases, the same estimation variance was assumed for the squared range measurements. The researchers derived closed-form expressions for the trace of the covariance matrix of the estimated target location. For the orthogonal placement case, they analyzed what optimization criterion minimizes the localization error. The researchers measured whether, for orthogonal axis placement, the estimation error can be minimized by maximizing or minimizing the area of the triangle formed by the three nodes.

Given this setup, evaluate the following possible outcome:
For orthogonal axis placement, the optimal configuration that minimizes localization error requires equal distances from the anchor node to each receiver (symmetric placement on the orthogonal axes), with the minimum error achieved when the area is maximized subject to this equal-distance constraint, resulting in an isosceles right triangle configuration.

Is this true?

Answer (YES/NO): NO